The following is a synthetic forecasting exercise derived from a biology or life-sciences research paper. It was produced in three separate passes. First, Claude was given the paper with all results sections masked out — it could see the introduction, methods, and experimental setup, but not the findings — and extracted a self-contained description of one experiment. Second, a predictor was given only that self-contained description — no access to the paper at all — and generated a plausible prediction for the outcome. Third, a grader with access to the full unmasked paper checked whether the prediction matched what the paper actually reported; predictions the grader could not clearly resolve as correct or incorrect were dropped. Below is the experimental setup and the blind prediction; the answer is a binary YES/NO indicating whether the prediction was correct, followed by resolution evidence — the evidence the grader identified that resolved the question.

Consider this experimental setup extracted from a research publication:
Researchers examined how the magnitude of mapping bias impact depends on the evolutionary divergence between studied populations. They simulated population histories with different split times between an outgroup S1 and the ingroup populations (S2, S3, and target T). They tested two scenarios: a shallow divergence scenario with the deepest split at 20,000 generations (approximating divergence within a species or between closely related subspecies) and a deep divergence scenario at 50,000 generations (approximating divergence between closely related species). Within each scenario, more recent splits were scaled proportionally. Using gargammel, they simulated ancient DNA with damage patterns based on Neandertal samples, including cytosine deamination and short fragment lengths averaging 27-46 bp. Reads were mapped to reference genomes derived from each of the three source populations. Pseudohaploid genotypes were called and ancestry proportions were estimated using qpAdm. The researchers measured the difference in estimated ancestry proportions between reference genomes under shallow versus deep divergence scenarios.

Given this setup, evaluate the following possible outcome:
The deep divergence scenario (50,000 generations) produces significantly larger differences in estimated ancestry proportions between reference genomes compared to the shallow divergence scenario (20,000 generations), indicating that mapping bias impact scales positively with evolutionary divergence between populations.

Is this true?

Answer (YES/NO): YES